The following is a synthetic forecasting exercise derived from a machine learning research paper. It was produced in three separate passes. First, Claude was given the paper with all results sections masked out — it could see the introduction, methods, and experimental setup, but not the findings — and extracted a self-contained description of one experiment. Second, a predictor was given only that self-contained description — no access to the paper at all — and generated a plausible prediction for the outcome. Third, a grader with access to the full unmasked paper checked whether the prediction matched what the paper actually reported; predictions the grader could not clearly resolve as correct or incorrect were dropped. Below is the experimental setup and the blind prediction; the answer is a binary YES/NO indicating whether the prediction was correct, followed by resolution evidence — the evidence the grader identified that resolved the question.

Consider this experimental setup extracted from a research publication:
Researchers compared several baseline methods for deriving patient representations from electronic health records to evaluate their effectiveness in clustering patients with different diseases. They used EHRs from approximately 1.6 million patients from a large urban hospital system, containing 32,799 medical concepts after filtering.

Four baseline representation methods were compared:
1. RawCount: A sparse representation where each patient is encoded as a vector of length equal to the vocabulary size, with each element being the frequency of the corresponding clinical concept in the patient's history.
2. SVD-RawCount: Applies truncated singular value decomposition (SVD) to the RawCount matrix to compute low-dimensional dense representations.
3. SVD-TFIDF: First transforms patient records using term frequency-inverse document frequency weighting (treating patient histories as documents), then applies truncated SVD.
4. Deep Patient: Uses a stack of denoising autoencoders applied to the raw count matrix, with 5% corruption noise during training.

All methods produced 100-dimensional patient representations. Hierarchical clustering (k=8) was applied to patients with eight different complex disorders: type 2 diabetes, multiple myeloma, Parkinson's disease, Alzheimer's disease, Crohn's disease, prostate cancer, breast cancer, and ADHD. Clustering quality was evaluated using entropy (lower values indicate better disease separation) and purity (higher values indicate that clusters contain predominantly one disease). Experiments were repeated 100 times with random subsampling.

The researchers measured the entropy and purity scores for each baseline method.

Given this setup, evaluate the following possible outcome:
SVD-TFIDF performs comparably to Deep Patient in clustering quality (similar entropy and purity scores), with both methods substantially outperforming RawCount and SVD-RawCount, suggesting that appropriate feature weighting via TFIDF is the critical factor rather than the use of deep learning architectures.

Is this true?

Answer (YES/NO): NO